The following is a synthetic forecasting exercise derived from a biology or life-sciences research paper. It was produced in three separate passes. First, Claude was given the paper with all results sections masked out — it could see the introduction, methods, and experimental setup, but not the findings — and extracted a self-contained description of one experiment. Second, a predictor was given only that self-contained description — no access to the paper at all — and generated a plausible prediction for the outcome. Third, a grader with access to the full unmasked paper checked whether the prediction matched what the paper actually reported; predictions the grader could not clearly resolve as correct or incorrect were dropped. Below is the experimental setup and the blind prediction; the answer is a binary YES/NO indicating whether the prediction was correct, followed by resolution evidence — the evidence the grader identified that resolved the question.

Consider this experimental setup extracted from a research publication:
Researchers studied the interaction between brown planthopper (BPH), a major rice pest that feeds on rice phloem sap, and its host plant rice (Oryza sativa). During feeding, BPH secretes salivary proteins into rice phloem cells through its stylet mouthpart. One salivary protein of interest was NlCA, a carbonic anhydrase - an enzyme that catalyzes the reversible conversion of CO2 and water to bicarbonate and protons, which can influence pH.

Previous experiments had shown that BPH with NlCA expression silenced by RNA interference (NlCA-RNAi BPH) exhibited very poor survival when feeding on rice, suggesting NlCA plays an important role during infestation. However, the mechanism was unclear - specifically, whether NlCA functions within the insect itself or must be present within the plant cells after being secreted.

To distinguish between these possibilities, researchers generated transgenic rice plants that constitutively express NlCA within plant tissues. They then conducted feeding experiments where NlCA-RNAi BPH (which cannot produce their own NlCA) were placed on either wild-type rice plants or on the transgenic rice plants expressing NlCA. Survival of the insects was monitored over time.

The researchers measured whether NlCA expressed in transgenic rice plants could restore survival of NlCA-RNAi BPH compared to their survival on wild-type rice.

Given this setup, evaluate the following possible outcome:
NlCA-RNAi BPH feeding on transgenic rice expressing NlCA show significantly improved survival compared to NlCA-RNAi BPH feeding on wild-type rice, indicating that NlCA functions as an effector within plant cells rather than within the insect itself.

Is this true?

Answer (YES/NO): YES